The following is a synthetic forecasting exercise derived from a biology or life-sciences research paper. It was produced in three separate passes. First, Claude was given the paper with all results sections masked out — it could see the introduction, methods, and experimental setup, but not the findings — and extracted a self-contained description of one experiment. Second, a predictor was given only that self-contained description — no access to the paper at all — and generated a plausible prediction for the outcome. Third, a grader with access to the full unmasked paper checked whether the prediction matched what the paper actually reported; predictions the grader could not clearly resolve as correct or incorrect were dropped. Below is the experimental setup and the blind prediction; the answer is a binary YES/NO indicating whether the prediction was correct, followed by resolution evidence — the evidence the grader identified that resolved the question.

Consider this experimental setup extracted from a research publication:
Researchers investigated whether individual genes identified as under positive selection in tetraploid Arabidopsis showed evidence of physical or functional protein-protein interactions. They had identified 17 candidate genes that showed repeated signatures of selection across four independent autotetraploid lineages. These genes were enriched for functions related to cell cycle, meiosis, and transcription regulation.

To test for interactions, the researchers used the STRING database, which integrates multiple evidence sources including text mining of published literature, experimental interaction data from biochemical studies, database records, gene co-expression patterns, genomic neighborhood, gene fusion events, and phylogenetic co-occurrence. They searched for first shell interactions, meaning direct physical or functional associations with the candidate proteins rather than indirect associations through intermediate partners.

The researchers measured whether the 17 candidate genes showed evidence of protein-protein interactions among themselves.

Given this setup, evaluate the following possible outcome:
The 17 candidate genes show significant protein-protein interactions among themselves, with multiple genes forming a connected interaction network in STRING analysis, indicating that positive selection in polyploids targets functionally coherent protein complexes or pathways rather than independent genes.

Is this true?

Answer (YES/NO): YES